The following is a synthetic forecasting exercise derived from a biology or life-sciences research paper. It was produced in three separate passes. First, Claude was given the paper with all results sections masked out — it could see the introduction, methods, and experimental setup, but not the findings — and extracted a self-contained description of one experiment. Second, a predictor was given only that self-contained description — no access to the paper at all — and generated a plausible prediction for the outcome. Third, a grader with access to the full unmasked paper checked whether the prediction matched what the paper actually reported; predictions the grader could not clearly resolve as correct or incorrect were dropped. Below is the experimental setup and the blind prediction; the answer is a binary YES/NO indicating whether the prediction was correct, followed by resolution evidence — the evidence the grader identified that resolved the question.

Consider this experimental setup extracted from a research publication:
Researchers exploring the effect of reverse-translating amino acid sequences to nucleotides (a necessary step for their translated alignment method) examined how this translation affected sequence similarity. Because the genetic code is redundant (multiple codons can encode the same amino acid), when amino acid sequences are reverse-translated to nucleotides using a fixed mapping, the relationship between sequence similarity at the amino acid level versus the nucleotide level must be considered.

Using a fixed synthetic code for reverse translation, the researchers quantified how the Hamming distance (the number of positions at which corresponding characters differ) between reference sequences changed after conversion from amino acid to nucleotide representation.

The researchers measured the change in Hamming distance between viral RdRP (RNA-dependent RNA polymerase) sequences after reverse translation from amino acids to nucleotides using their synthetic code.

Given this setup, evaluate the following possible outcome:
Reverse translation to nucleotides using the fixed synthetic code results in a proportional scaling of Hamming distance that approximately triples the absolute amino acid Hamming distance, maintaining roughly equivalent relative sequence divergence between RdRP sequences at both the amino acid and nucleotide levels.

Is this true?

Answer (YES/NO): NO